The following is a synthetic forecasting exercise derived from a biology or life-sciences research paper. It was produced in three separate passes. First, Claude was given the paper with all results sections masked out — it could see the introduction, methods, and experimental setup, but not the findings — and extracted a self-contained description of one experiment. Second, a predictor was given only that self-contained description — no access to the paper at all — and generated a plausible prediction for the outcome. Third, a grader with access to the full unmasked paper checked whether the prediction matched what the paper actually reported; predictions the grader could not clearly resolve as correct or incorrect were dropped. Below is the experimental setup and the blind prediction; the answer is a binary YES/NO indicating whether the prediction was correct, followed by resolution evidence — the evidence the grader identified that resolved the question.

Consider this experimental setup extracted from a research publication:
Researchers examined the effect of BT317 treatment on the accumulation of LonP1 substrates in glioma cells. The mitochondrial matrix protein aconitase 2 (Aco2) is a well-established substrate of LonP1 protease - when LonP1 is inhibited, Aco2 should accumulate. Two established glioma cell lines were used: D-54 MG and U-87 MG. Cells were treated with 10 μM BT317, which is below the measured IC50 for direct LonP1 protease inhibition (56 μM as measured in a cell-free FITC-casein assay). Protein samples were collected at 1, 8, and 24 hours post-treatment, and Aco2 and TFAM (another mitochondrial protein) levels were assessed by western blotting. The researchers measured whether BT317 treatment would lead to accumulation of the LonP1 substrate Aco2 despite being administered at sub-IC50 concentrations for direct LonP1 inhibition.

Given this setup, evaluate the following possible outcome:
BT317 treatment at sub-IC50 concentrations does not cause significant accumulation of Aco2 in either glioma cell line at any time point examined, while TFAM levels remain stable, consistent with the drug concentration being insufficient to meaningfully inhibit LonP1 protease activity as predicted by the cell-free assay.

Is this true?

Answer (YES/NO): NO